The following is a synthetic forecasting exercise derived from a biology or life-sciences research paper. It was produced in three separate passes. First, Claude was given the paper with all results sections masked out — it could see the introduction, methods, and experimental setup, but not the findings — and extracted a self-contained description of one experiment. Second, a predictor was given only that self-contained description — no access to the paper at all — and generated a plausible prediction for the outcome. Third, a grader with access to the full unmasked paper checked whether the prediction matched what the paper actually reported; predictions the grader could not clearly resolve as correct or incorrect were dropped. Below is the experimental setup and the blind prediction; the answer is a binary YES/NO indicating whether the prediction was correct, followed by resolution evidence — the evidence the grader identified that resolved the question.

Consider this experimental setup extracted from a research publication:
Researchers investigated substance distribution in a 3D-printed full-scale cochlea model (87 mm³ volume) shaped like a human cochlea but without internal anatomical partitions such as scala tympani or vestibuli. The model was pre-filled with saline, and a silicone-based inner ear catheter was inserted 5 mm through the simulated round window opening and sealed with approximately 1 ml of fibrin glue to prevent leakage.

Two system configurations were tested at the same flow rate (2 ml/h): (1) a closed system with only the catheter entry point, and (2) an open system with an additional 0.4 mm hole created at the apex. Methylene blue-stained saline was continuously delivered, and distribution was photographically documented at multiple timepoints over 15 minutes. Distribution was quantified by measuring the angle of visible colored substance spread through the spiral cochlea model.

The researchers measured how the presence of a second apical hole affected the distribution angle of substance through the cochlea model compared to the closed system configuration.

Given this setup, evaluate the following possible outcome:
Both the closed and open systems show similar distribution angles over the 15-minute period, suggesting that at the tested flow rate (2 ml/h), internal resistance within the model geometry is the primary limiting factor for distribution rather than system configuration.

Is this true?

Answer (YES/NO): NO